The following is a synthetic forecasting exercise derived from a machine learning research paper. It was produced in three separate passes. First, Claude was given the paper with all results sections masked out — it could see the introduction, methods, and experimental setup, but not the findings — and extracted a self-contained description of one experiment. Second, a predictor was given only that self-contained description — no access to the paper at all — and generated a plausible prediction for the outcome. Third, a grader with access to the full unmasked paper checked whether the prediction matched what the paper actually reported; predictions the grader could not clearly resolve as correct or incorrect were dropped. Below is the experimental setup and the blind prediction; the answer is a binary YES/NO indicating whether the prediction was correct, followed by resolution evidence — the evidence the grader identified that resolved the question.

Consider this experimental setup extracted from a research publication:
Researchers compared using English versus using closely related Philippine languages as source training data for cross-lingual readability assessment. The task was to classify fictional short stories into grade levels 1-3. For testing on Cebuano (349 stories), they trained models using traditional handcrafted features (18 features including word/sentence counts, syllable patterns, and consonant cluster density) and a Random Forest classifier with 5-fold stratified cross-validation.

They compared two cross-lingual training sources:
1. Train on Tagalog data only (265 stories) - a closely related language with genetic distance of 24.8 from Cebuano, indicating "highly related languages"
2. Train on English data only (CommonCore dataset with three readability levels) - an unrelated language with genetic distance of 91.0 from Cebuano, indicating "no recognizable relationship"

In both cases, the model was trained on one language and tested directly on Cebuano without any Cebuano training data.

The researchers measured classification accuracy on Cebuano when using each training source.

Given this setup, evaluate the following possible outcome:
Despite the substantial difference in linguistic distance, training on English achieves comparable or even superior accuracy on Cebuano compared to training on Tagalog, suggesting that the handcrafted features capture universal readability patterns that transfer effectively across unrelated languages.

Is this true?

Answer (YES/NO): NO